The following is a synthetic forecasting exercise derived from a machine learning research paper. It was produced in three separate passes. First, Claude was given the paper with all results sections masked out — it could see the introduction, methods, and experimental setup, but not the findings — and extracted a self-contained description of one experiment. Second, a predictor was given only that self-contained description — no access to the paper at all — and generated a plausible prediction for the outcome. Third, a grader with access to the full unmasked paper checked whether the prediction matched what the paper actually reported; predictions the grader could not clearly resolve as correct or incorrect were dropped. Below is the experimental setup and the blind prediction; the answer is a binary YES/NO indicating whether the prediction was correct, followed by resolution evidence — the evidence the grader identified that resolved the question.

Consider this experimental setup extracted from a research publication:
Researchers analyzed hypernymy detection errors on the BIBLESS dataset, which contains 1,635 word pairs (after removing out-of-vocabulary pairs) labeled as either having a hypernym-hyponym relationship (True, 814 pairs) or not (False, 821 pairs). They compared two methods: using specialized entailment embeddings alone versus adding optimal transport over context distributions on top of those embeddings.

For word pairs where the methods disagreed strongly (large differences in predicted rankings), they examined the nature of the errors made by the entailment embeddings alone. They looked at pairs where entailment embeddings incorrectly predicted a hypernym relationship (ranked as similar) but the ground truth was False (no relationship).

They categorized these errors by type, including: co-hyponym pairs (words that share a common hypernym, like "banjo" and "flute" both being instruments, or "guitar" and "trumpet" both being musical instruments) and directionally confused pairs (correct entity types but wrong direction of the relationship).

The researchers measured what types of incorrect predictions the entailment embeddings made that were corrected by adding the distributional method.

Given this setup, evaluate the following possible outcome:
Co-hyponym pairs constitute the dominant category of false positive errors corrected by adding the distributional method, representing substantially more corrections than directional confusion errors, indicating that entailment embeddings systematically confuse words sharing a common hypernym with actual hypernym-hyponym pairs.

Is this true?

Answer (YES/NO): NO